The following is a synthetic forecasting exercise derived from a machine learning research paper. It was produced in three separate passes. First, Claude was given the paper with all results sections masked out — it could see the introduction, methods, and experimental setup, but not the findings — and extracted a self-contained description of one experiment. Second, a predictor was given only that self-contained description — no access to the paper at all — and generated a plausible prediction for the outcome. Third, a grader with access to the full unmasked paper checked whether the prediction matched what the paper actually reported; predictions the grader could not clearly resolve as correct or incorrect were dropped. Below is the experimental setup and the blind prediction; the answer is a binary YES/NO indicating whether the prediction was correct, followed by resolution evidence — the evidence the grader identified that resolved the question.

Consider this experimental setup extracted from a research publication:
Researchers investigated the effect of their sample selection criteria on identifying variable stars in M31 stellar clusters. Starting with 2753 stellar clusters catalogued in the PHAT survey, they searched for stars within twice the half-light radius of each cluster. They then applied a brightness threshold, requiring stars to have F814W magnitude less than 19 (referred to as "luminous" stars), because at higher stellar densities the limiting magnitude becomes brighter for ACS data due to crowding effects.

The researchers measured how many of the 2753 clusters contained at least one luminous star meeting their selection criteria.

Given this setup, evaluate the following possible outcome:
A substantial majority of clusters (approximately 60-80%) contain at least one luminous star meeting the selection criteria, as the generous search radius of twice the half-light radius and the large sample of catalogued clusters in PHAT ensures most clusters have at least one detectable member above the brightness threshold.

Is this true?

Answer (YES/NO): NO